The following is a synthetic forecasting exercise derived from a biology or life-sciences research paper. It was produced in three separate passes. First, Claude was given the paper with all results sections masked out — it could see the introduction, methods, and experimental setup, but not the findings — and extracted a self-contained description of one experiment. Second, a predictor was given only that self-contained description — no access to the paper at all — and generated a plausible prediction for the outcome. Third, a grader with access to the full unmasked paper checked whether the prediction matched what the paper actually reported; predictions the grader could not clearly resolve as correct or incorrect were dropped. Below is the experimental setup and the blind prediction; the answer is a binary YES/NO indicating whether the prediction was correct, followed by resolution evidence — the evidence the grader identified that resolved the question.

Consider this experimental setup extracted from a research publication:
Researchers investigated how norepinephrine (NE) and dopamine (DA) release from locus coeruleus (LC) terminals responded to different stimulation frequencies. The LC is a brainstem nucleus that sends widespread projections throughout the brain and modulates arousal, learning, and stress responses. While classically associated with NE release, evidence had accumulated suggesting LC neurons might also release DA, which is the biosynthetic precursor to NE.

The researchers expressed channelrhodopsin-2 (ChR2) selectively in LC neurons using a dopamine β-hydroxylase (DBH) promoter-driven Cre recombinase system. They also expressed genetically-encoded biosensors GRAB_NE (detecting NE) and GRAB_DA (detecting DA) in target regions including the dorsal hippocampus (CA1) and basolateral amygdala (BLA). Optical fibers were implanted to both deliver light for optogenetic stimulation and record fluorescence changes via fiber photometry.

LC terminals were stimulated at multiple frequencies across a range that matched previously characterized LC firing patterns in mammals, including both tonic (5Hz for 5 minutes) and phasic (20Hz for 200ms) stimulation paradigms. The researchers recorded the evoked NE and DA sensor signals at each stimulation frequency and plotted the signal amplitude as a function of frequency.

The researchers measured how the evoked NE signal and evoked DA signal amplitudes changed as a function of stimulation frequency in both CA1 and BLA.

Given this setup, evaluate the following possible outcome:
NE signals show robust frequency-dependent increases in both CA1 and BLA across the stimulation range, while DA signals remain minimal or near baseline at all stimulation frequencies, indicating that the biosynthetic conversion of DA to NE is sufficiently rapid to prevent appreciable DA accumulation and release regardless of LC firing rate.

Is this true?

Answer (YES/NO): NO